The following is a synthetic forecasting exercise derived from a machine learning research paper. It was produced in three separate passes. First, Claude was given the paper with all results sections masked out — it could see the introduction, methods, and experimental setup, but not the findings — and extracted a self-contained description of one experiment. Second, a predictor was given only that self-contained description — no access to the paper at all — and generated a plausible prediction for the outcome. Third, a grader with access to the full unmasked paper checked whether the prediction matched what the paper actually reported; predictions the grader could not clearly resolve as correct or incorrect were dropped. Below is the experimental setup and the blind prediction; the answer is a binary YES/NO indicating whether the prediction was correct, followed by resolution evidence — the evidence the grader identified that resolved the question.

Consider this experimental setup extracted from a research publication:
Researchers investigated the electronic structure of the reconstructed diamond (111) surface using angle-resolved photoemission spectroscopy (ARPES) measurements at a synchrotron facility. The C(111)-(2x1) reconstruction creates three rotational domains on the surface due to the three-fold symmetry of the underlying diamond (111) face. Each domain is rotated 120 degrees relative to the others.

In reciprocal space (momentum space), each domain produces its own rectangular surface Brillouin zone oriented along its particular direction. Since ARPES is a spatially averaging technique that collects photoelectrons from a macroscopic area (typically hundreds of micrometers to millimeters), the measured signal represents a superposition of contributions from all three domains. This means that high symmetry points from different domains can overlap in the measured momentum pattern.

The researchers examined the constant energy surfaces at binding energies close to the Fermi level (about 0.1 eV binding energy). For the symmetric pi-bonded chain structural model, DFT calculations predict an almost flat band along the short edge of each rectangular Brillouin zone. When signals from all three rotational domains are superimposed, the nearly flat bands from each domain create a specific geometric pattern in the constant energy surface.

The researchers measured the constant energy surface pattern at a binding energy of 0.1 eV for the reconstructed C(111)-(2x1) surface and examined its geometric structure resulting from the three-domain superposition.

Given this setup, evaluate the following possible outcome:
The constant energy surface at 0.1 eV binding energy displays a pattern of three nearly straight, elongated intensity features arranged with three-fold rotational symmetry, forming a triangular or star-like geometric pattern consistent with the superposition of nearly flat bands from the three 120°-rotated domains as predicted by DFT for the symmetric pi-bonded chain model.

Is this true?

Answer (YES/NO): YES